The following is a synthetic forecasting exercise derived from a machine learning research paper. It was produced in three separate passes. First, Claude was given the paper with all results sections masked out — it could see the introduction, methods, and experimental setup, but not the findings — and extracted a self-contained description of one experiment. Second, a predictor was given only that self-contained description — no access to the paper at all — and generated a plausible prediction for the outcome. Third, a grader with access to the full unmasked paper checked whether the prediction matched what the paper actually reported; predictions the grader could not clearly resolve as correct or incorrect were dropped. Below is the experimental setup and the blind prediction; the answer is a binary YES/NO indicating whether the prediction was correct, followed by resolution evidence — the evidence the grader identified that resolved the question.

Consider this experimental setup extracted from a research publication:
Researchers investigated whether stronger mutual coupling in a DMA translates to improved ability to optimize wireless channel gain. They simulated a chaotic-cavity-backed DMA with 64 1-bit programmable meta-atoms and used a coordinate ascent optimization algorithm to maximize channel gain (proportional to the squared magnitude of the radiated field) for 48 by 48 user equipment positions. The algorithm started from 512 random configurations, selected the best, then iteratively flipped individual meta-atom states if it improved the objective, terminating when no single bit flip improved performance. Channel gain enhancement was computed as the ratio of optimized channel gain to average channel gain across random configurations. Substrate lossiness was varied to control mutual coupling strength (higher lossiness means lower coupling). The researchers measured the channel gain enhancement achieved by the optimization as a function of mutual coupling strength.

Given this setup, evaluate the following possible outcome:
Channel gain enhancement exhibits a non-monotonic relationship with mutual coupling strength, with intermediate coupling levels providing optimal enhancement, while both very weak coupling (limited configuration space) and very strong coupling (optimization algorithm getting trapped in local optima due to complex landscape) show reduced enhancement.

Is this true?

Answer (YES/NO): NO